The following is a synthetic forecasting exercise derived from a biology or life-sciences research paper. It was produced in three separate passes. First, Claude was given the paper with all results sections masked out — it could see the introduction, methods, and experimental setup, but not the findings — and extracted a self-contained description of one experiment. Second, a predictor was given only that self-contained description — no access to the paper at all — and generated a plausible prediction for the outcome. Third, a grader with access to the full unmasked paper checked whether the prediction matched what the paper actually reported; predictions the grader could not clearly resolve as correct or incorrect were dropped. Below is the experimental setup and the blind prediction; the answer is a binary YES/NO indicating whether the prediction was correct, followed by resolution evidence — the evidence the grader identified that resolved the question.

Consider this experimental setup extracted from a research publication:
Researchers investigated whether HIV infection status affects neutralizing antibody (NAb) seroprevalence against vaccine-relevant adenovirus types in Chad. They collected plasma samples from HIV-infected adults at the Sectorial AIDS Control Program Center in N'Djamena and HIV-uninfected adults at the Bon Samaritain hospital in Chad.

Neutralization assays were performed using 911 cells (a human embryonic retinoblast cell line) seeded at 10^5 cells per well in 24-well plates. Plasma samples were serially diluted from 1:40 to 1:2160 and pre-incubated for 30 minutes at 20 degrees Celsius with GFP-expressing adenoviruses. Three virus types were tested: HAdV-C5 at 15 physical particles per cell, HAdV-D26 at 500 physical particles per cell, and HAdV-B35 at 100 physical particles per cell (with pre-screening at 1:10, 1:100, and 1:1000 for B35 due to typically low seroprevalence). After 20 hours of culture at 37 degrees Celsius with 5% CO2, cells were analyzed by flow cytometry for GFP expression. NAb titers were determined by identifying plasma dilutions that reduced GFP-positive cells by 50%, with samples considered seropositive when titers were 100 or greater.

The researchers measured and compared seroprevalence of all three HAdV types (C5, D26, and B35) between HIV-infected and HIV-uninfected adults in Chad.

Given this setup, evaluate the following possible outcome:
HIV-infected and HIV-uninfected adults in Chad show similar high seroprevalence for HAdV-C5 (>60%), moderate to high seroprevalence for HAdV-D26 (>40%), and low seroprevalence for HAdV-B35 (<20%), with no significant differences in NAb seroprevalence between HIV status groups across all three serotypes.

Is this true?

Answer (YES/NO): NO